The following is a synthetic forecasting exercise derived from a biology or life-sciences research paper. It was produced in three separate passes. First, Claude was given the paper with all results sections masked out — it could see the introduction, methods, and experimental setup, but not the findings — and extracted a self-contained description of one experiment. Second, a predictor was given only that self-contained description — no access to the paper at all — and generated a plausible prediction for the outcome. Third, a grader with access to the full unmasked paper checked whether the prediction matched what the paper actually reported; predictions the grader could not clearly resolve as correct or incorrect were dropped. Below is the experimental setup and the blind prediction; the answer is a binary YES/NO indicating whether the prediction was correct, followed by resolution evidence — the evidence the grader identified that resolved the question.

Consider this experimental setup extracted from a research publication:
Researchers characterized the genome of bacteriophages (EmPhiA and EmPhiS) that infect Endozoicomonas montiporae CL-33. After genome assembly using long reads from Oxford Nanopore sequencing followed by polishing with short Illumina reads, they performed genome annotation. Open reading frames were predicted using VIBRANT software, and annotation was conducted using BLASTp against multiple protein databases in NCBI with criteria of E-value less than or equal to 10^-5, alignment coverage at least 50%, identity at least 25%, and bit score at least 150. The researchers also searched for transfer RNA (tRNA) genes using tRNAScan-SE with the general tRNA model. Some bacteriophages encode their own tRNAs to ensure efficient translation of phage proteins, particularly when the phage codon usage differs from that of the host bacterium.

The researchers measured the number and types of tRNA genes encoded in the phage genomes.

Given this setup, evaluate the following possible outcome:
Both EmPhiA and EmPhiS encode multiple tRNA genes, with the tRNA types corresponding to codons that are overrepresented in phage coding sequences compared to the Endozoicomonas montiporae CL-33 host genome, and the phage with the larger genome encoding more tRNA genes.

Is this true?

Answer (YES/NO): YES